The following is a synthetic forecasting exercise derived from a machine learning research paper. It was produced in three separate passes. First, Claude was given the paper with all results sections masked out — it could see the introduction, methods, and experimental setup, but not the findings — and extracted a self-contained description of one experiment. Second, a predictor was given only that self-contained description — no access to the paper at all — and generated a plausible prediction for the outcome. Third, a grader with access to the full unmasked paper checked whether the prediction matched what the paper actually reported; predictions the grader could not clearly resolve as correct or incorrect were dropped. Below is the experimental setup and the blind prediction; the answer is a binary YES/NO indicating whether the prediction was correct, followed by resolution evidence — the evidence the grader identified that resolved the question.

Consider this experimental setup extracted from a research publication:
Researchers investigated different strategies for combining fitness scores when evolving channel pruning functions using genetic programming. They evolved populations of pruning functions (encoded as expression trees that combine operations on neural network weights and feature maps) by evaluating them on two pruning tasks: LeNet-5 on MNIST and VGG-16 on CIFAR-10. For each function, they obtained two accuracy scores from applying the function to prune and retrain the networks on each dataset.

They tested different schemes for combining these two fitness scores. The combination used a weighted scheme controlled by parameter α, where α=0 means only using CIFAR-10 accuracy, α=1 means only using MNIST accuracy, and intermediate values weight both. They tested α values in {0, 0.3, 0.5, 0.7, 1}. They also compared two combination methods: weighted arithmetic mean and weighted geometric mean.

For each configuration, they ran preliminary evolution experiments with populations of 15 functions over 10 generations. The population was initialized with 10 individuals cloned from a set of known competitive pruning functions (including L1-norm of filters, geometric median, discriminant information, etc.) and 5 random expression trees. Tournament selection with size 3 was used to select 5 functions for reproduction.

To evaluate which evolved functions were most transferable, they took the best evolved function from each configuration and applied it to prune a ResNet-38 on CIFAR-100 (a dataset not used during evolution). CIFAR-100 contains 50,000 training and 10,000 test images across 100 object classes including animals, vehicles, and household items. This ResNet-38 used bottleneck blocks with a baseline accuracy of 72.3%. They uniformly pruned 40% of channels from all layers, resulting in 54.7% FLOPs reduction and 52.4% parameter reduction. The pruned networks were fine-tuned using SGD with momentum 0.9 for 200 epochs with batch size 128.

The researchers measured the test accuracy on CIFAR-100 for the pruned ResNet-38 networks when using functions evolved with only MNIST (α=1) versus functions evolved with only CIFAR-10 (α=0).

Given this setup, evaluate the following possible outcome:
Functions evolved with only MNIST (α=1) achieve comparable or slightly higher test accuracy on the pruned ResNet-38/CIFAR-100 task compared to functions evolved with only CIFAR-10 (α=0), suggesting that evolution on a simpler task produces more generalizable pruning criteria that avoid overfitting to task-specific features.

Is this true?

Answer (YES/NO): NO